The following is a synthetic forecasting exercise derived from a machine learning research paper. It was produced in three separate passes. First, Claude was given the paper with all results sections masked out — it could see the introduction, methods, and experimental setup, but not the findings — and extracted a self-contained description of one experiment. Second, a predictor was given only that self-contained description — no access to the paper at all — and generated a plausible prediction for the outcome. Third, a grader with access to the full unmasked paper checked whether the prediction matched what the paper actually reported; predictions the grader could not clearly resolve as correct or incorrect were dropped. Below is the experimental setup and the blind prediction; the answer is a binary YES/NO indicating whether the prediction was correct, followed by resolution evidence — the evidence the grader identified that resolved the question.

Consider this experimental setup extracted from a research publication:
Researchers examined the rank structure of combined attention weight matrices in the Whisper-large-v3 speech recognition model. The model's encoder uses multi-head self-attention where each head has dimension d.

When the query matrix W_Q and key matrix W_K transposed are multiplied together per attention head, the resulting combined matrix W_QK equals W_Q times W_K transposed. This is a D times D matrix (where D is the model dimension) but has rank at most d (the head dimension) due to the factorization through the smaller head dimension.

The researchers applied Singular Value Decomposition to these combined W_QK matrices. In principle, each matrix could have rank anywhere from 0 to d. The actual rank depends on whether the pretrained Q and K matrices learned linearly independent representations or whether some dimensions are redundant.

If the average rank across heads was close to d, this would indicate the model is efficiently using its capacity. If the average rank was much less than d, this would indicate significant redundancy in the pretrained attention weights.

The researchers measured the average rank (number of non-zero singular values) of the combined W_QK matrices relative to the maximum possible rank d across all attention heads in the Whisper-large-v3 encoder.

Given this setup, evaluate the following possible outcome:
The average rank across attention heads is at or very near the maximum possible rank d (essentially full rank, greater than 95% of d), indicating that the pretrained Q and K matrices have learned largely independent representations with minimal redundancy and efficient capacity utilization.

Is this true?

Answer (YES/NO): NO